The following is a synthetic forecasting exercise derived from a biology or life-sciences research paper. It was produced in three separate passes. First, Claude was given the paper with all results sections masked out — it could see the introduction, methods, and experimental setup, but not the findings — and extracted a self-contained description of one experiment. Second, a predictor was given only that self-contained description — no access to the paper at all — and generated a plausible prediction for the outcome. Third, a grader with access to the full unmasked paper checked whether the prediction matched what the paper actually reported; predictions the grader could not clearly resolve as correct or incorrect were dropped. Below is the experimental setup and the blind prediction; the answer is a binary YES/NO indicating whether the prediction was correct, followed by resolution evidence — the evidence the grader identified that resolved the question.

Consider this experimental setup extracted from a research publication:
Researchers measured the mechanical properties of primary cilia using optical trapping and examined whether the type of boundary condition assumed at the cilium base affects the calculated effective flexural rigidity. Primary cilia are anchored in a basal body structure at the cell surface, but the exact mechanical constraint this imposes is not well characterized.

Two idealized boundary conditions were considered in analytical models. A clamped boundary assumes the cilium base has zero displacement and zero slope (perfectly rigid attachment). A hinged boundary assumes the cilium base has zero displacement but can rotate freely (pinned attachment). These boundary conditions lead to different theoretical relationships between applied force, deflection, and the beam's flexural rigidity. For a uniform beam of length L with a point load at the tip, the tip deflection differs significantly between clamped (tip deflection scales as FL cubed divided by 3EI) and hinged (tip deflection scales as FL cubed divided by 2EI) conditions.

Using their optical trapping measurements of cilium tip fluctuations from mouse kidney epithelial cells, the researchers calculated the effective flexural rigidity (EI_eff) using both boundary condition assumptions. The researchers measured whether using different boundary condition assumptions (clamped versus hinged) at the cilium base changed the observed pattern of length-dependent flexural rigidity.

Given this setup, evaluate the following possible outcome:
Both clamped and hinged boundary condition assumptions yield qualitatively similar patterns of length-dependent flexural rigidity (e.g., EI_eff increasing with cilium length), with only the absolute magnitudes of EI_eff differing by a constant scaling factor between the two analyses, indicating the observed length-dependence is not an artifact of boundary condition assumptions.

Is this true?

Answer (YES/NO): YES